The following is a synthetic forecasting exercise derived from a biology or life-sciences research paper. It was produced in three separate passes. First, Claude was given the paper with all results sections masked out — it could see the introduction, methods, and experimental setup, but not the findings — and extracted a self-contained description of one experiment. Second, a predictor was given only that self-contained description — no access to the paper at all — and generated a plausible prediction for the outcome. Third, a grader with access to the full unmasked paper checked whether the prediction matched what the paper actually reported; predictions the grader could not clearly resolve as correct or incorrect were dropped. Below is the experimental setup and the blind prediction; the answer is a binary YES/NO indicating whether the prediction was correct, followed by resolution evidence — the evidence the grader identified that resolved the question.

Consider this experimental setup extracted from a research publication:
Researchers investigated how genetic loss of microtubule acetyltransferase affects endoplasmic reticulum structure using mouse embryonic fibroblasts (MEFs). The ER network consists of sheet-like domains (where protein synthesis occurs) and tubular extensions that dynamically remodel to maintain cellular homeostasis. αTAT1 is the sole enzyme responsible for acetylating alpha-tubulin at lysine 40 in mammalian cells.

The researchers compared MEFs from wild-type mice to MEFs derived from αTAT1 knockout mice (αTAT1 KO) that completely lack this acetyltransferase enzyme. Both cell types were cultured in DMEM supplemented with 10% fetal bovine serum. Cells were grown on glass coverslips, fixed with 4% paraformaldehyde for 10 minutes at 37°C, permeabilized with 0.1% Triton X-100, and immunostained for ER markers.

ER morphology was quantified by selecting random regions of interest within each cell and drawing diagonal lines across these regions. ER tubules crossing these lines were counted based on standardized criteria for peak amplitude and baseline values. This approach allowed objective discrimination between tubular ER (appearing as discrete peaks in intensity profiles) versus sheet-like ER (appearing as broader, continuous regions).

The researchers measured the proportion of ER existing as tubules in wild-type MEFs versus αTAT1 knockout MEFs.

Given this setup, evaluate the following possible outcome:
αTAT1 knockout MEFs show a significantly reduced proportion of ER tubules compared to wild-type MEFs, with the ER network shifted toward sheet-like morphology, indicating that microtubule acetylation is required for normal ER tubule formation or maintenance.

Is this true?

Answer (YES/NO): YES